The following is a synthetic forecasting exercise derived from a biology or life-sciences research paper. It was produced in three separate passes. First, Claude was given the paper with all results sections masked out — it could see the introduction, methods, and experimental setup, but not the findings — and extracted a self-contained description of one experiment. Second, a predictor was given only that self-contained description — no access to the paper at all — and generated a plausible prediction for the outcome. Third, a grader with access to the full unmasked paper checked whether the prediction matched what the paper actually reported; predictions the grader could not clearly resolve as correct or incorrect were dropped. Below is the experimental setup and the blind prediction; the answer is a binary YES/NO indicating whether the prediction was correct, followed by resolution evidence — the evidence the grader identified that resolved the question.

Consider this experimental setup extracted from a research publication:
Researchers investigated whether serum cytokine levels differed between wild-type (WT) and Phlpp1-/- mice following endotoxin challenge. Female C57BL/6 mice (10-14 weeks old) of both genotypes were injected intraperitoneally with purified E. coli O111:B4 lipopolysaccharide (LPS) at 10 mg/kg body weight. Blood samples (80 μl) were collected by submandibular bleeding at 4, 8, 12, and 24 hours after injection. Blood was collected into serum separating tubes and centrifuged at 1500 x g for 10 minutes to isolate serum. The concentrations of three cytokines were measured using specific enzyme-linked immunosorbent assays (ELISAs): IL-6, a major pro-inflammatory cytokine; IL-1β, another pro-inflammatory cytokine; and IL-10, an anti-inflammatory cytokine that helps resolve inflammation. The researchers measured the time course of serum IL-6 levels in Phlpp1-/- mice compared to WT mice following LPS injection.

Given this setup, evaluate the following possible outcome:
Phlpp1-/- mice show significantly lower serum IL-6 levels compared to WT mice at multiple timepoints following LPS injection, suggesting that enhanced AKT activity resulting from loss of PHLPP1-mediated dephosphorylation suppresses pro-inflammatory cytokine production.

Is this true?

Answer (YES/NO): NO